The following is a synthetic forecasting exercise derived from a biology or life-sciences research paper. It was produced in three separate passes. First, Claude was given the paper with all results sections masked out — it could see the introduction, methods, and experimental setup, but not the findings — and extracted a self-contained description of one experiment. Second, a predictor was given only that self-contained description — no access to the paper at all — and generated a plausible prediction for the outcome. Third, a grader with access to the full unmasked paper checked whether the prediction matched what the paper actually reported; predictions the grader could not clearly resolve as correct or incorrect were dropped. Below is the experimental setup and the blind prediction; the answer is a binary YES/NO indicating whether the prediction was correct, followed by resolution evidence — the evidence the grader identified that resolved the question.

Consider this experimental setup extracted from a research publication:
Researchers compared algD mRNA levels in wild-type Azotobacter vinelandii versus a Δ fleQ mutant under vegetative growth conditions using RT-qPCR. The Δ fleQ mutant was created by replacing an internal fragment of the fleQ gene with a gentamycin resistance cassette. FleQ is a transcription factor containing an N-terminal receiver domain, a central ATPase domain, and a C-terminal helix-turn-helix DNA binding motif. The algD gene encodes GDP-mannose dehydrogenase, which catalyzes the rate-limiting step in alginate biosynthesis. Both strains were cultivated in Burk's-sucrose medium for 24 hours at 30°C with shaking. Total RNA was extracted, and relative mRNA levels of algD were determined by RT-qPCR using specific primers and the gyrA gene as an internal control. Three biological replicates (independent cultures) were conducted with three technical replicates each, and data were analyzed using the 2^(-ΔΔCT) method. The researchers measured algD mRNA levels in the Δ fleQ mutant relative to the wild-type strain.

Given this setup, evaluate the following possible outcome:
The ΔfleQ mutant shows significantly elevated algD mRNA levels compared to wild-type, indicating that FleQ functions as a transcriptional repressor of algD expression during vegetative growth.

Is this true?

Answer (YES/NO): YES